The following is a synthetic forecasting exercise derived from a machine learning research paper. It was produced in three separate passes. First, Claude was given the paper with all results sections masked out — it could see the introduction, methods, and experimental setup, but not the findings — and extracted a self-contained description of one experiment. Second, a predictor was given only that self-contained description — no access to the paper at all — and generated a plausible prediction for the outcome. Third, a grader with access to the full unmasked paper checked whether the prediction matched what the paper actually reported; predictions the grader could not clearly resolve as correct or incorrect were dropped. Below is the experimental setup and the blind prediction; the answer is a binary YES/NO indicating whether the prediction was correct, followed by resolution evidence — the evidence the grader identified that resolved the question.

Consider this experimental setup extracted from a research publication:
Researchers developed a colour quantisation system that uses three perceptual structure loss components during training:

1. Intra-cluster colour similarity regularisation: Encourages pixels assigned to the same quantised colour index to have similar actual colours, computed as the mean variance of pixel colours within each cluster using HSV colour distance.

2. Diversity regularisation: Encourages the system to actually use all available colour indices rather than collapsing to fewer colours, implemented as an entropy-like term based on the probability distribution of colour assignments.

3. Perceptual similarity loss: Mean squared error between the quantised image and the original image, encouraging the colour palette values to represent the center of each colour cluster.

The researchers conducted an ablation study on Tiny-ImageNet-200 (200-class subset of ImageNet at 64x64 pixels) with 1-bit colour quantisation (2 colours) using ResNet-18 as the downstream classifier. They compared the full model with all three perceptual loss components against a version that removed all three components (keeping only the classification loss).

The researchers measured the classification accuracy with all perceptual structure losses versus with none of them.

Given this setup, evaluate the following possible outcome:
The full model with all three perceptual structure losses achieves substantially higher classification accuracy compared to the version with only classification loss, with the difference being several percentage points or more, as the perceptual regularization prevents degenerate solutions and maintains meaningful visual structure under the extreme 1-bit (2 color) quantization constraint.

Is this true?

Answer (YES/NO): YES